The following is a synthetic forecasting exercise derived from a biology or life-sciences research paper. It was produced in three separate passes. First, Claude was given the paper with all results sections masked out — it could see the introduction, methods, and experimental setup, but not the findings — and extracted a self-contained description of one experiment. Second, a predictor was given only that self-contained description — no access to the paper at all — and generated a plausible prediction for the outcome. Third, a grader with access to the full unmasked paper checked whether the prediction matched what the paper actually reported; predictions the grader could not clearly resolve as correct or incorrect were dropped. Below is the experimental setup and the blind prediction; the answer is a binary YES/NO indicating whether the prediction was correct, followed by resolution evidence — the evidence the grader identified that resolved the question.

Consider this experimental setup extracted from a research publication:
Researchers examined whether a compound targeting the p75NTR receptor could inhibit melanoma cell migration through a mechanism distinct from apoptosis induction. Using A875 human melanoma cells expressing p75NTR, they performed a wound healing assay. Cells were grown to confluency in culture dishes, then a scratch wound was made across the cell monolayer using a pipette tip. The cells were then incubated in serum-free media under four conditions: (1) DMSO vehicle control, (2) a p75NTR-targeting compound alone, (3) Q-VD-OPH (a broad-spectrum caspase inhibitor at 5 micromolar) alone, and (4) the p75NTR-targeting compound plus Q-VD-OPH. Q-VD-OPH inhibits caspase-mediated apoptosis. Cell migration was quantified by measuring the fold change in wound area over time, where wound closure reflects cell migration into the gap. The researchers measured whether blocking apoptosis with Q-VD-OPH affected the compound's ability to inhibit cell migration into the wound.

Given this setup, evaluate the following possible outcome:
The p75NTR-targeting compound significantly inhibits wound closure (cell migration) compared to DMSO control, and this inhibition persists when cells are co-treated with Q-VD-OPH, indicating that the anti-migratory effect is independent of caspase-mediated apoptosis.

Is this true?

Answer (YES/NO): YES